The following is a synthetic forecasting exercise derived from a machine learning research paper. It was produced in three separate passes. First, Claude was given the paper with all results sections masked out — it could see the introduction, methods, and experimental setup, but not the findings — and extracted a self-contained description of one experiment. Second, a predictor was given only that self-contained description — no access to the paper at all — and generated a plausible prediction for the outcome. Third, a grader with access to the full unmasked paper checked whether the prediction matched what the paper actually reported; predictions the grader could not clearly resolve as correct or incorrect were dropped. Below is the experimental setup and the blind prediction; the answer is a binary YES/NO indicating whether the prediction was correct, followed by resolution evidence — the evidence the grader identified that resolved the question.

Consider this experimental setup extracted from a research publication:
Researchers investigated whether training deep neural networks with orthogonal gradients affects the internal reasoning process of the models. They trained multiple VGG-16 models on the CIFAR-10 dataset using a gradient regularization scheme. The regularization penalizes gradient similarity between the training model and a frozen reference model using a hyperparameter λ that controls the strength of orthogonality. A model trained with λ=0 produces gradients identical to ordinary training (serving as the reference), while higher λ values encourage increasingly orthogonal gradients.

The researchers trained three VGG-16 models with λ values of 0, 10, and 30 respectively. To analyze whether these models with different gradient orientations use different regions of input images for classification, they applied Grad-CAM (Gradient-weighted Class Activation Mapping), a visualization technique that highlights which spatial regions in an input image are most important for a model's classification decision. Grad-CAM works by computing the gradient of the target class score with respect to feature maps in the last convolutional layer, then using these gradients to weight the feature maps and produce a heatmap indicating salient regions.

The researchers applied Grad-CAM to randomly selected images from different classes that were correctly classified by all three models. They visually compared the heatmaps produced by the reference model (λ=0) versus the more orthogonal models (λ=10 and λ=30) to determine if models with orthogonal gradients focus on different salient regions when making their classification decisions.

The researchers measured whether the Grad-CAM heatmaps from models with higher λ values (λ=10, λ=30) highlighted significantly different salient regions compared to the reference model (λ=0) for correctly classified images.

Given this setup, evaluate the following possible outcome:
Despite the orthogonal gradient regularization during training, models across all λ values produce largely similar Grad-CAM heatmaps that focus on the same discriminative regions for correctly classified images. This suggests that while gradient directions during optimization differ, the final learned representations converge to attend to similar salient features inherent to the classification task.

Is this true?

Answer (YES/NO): YES